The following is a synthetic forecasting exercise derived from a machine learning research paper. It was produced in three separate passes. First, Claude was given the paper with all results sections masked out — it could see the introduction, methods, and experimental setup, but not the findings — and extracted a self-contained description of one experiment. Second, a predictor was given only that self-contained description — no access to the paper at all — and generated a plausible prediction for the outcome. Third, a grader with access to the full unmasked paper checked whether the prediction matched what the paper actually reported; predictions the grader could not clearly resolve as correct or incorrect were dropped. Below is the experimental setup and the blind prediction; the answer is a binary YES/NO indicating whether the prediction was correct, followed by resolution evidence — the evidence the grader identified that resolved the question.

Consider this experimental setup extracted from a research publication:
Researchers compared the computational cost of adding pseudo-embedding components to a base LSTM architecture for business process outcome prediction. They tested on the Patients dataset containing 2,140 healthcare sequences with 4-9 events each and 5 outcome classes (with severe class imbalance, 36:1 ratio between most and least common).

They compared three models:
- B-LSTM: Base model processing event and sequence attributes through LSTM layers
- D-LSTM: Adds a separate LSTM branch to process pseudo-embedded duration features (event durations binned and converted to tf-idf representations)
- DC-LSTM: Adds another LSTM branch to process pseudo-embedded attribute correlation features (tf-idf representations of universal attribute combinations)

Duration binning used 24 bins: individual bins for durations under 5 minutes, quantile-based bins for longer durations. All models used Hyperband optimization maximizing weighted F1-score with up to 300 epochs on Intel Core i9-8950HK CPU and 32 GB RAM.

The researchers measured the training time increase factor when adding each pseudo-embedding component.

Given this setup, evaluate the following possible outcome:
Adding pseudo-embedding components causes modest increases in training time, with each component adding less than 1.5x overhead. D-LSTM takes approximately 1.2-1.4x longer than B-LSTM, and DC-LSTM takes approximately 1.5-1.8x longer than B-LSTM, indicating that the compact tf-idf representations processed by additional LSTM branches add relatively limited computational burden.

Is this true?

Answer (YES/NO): NO